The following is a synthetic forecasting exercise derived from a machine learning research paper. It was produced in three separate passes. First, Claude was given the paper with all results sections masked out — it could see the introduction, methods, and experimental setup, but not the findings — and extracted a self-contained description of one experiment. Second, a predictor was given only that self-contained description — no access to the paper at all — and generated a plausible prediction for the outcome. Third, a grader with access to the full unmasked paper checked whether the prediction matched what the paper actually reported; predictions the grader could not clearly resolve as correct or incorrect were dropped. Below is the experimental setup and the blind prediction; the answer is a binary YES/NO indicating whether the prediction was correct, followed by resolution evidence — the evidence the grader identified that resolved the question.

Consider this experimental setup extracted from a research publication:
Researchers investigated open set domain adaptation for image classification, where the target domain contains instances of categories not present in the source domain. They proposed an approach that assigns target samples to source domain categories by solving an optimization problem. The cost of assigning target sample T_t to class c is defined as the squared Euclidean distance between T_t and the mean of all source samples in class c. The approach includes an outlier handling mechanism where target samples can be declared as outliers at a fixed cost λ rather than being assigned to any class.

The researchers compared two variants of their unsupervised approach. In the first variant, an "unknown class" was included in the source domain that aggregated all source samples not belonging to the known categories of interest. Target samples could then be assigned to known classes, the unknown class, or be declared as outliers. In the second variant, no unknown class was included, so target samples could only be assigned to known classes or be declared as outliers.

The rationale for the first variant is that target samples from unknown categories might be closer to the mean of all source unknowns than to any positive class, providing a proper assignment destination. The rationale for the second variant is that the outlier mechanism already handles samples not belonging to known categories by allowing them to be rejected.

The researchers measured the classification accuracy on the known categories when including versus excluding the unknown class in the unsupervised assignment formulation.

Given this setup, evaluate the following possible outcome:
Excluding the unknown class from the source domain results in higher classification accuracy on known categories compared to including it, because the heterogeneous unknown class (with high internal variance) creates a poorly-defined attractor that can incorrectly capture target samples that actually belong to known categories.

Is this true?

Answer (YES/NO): NO